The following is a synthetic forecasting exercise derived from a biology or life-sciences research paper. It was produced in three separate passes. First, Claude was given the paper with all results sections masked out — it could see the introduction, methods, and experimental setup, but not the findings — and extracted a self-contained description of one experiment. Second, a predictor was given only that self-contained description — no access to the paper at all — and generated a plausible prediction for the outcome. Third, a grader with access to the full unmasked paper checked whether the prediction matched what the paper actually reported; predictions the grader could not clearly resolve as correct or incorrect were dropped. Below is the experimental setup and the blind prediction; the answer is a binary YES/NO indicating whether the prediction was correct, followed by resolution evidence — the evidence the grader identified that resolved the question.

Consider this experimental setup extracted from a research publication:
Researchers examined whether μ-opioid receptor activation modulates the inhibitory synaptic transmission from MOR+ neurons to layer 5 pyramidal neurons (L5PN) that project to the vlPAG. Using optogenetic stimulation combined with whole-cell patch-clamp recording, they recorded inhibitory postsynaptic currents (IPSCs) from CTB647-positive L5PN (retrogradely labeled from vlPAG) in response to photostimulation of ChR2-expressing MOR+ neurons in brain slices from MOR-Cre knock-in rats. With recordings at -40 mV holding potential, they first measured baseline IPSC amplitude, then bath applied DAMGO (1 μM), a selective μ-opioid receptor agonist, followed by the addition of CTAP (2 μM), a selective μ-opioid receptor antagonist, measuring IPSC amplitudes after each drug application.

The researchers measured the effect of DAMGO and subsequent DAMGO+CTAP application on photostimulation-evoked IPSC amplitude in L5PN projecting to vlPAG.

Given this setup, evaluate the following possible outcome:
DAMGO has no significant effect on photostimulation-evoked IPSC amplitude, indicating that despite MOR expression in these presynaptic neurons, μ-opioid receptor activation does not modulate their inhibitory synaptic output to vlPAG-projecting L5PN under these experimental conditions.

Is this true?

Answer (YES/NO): NO